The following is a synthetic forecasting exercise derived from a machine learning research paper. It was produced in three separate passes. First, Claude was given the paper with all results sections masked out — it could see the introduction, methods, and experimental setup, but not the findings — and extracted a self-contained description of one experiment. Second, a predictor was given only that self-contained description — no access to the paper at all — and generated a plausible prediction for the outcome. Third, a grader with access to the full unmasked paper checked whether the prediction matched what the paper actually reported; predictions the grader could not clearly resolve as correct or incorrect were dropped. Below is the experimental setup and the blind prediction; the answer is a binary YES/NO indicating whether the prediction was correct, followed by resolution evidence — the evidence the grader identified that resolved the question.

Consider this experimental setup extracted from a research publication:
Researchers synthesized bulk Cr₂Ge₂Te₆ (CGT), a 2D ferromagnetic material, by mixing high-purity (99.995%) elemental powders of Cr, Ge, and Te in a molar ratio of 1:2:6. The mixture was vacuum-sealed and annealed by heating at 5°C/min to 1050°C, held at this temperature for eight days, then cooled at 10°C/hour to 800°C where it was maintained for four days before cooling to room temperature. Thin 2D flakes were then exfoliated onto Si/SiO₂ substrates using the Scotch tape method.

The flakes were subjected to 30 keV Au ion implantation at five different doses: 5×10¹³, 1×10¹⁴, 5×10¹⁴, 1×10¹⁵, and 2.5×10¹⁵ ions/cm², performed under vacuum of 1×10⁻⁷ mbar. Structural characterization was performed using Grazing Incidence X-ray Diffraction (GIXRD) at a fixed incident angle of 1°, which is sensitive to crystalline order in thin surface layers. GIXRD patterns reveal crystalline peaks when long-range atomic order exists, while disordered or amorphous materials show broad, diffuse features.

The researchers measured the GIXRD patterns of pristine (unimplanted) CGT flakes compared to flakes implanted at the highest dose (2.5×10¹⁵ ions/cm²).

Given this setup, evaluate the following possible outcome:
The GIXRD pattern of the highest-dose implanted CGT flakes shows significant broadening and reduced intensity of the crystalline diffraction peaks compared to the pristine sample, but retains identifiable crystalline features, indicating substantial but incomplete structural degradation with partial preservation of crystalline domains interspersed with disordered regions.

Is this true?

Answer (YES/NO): YES